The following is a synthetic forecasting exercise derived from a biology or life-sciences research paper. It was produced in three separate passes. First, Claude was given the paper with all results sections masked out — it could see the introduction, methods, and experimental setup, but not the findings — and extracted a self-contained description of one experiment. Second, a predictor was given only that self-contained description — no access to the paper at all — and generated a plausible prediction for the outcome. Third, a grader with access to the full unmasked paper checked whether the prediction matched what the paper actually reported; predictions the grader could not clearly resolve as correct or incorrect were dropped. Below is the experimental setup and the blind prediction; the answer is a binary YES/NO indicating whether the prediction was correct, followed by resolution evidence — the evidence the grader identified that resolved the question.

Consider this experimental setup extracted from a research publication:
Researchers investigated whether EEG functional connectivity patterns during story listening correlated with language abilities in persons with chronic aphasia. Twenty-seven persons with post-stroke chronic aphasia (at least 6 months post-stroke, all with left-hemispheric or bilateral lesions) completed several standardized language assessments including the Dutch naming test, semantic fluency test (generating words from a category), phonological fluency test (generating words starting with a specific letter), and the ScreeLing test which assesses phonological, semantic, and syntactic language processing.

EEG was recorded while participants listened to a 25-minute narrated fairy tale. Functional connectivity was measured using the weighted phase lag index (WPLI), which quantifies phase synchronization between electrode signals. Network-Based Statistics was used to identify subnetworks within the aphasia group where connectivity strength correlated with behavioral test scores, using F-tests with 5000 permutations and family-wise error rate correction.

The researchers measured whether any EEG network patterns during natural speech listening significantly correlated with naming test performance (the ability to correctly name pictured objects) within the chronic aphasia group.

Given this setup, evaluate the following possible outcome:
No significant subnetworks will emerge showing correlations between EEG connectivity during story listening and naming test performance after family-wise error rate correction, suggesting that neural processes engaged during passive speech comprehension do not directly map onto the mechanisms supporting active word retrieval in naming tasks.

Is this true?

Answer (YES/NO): YES